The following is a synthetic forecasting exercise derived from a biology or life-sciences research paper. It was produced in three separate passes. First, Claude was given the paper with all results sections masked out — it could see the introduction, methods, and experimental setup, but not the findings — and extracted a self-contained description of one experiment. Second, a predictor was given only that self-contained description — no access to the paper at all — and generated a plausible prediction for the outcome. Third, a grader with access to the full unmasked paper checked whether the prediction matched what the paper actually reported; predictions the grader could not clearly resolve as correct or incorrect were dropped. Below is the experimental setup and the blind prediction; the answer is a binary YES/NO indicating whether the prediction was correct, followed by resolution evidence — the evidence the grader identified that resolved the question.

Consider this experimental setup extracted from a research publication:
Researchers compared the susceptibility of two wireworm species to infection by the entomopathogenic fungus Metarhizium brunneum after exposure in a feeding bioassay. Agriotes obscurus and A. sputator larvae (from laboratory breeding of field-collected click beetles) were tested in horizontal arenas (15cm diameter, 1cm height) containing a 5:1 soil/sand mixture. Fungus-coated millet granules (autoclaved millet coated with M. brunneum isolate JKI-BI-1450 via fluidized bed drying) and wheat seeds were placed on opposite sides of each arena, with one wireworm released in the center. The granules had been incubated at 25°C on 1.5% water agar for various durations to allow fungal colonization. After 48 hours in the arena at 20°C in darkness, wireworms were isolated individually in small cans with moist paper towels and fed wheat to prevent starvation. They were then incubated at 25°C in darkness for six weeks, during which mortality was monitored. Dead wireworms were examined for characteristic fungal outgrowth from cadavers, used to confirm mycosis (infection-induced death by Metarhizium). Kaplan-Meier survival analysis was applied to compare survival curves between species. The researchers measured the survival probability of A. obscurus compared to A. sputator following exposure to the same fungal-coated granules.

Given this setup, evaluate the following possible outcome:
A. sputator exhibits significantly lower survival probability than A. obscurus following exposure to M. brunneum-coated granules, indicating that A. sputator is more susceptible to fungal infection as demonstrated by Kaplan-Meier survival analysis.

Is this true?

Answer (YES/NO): NO